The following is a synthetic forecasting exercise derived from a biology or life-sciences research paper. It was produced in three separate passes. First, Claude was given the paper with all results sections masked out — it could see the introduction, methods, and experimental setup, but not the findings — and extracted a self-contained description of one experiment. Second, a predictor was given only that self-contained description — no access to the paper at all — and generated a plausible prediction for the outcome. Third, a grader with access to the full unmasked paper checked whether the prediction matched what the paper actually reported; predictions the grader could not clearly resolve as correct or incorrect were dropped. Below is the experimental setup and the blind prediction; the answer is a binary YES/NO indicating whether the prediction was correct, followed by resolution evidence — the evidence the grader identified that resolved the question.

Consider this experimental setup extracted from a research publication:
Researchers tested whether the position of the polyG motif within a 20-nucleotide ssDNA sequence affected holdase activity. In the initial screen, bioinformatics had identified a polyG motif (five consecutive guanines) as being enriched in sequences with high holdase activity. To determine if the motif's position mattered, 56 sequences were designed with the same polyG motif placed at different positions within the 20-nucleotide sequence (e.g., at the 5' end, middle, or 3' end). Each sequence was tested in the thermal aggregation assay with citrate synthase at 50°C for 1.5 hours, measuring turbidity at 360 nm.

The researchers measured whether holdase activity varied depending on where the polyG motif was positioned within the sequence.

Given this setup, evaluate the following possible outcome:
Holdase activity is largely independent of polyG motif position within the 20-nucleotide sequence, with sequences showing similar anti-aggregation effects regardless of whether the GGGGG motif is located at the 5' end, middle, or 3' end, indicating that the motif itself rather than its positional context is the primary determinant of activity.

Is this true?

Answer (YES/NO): YES